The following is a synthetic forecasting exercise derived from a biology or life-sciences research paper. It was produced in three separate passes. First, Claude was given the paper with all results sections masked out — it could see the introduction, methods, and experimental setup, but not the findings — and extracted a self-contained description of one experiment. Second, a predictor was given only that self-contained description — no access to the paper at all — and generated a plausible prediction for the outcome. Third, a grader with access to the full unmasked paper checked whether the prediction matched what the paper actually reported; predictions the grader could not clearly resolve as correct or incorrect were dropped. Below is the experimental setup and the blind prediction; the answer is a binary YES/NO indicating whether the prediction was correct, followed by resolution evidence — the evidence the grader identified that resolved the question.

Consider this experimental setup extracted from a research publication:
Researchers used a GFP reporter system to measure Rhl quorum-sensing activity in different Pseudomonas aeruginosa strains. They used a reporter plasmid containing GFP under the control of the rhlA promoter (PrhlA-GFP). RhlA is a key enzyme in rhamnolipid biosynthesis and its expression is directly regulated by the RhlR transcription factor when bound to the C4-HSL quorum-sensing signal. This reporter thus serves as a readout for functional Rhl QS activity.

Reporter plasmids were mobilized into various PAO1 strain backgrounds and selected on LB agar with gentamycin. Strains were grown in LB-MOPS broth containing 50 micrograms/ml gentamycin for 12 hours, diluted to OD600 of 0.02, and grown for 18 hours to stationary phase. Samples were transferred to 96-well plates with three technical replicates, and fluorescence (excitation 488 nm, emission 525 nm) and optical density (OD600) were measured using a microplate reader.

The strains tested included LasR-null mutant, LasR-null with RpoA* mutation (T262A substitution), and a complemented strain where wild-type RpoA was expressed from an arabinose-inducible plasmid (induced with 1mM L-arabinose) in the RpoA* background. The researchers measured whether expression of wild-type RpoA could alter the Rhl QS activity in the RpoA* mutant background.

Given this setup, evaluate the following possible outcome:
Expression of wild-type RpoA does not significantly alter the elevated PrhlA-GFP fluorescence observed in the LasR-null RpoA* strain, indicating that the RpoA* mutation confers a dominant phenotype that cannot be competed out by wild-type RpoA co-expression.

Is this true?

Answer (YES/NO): NO